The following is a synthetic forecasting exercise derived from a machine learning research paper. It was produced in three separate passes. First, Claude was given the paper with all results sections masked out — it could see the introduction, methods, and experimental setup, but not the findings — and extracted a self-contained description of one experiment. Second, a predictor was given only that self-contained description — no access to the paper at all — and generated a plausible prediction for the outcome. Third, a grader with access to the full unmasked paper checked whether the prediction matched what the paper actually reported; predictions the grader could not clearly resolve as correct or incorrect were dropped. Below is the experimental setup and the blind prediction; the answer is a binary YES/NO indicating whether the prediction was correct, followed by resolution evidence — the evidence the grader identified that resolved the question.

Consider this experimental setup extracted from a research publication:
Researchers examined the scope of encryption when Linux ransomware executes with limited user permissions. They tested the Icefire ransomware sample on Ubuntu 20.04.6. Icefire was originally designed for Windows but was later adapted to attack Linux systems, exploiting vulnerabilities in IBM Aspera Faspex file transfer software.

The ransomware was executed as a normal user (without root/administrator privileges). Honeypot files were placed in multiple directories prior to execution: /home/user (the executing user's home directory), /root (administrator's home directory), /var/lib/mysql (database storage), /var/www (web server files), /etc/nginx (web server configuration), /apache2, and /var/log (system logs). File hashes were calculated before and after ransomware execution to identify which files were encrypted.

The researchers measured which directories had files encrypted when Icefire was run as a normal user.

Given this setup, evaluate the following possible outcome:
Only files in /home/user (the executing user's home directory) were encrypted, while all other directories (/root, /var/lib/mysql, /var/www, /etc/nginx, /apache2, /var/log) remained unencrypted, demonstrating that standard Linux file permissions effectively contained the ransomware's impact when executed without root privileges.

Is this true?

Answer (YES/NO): YES